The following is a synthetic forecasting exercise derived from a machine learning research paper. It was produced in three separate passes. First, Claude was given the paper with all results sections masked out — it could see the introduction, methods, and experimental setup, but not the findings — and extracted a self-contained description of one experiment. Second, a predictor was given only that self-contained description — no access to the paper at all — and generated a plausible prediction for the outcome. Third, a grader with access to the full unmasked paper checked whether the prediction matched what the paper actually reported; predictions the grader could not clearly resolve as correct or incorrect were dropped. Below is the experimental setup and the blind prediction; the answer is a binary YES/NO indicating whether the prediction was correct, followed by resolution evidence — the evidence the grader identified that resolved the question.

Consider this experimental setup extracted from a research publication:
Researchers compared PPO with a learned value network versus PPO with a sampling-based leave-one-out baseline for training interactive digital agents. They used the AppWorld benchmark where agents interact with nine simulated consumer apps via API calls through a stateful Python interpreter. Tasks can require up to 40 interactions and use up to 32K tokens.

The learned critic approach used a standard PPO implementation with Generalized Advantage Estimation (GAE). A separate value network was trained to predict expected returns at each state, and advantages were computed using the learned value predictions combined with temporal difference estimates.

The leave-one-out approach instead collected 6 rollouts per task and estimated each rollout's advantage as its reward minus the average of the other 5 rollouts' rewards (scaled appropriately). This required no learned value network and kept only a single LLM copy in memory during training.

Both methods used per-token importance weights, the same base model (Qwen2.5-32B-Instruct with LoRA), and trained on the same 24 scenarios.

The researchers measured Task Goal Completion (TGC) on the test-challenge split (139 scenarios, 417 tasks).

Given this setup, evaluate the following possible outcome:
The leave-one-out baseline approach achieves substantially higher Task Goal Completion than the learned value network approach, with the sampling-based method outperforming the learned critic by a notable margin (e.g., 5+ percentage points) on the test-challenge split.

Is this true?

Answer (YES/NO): YES